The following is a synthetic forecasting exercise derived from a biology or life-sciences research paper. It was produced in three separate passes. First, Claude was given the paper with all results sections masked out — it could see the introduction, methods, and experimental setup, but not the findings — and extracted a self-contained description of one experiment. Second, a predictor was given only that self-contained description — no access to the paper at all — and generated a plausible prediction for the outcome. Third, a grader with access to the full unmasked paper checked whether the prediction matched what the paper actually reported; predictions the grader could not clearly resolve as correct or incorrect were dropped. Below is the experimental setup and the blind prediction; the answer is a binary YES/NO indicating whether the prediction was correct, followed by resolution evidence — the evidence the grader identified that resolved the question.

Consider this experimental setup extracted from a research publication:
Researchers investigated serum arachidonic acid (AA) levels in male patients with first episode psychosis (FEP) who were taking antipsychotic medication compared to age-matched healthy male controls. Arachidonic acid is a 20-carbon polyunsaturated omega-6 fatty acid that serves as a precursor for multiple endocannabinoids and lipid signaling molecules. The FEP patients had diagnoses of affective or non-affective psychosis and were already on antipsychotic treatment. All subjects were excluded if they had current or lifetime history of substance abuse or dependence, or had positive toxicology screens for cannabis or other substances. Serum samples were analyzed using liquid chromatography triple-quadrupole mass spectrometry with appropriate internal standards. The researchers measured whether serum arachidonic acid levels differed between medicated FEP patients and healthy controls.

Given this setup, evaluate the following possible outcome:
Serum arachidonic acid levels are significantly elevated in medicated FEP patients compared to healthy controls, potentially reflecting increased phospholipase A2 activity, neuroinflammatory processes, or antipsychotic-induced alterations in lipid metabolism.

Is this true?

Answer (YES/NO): NO